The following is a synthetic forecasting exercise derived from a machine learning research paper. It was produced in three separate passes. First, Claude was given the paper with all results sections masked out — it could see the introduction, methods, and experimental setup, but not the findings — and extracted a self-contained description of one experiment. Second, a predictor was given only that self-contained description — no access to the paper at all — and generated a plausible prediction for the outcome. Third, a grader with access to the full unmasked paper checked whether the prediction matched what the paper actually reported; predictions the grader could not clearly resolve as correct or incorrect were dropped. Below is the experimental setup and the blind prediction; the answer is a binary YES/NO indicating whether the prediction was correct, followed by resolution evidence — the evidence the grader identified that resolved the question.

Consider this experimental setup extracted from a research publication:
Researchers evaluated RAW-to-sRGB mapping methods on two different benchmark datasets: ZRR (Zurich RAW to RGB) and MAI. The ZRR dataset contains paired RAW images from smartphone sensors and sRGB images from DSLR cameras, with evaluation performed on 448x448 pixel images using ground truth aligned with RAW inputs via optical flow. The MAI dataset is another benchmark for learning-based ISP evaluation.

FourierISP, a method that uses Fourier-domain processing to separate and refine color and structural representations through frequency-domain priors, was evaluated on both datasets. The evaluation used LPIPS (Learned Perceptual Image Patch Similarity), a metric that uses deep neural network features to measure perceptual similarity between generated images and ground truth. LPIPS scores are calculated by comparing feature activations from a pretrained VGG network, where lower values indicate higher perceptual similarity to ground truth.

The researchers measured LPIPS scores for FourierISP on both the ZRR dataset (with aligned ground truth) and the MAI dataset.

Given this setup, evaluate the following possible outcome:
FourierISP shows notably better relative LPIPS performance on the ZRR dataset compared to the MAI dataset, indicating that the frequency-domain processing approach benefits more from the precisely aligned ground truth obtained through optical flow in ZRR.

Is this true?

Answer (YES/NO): NO